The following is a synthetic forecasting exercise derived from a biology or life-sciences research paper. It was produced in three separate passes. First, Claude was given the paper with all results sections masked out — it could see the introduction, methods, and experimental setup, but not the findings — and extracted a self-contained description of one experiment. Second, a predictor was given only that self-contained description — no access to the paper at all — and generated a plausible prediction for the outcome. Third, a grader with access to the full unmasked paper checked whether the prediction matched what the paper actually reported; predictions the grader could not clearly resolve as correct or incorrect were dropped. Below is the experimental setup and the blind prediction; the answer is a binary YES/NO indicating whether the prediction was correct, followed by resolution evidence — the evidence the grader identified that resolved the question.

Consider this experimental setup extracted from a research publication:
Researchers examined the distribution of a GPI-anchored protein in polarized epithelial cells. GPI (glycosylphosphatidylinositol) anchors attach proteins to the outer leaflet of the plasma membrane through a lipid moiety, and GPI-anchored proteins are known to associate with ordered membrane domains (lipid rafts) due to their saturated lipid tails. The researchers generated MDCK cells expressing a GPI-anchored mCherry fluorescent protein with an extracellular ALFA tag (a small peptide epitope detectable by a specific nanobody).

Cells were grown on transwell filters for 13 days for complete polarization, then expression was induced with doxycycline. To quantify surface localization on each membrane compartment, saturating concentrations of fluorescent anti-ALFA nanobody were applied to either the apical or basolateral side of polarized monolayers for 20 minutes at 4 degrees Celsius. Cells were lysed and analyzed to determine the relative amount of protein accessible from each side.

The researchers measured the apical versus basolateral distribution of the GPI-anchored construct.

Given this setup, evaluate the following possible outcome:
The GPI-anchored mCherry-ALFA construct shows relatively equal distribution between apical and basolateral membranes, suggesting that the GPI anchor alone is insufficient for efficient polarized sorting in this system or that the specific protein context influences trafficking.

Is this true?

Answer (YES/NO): NO